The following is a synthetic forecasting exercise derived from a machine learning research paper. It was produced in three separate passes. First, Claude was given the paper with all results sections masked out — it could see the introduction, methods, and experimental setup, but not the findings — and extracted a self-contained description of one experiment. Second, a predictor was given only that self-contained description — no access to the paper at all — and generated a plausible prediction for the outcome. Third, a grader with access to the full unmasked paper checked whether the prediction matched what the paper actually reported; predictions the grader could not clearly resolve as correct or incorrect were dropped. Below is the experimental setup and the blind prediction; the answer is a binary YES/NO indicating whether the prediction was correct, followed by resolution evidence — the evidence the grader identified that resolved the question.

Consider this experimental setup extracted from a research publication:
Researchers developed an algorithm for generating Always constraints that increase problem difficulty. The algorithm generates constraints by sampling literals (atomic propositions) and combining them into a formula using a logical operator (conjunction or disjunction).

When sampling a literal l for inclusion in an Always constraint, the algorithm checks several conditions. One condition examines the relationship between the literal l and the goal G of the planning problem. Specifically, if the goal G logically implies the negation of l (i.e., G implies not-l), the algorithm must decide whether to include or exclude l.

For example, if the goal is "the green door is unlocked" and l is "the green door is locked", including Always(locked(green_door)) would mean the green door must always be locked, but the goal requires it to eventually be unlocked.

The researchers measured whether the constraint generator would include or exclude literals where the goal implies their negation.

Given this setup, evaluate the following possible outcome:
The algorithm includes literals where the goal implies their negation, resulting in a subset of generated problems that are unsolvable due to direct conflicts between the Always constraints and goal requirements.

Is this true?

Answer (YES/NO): NO